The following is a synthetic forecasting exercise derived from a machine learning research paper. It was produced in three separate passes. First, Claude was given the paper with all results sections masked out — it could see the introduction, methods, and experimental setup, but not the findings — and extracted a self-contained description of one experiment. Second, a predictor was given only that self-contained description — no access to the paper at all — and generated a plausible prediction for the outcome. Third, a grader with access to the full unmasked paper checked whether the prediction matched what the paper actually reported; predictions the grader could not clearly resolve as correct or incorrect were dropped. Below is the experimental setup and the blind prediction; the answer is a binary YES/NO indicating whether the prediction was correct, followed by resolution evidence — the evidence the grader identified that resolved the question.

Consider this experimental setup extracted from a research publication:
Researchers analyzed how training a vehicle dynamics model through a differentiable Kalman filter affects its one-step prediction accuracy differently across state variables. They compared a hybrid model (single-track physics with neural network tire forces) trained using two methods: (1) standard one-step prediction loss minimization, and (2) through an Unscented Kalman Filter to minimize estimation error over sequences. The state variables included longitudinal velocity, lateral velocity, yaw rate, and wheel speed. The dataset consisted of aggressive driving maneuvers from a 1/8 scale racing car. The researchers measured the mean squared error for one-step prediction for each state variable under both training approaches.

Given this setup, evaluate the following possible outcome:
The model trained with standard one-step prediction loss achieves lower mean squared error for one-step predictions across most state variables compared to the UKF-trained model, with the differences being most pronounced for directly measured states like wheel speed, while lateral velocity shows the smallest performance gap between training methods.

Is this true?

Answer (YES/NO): NO